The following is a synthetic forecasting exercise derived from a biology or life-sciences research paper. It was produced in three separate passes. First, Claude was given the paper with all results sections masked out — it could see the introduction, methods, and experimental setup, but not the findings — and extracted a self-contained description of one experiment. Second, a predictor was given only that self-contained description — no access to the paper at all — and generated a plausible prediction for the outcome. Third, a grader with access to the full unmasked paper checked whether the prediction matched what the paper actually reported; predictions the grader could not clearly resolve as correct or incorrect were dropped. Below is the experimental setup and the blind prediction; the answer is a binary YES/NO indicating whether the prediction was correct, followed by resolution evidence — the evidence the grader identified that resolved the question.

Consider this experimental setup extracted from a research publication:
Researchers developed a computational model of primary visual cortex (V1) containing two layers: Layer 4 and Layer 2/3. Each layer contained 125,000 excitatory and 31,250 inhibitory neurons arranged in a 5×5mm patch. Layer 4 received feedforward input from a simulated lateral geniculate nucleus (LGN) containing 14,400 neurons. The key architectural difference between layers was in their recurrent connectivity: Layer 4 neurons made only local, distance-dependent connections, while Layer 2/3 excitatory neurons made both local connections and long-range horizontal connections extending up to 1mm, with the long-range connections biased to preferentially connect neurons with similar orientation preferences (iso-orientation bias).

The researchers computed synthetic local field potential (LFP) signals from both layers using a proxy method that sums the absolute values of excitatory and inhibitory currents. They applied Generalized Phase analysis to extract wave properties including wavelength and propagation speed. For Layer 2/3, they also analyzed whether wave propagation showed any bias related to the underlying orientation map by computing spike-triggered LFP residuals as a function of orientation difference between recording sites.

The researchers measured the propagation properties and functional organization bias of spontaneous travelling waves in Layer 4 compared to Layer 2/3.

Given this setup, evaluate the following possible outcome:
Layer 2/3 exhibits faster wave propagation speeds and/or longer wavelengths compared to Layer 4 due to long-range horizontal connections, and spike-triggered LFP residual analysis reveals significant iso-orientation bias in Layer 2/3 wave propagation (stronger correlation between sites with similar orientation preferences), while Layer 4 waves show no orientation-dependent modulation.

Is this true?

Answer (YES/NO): YES